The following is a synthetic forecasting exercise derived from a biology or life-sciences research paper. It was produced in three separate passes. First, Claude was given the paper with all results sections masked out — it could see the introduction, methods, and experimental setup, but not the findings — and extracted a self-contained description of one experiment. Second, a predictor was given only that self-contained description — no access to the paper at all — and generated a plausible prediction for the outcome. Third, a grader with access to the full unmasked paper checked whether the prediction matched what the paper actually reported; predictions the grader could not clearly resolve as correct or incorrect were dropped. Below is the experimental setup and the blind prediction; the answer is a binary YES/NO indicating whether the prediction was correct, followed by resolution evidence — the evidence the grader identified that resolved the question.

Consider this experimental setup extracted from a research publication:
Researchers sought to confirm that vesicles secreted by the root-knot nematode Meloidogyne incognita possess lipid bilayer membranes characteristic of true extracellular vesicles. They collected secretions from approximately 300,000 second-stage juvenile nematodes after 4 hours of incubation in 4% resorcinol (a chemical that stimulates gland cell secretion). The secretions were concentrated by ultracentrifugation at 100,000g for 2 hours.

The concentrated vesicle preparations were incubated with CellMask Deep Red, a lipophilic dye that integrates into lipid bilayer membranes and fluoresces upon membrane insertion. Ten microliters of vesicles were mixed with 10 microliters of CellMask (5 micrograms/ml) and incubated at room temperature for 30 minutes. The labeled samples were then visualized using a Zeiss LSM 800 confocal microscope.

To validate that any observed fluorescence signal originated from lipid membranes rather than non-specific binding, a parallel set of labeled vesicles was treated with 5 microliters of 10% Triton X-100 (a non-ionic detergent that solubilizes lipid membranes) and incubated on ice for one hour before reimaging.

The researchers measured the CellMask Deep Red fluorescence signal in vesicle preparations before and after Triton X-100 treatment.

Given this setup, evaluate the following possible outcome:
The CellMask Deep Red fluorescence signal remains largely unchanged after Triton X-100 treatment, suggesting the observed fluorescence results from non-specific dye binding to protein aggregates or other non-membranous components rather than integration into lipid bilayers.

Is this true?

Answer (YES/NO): NO